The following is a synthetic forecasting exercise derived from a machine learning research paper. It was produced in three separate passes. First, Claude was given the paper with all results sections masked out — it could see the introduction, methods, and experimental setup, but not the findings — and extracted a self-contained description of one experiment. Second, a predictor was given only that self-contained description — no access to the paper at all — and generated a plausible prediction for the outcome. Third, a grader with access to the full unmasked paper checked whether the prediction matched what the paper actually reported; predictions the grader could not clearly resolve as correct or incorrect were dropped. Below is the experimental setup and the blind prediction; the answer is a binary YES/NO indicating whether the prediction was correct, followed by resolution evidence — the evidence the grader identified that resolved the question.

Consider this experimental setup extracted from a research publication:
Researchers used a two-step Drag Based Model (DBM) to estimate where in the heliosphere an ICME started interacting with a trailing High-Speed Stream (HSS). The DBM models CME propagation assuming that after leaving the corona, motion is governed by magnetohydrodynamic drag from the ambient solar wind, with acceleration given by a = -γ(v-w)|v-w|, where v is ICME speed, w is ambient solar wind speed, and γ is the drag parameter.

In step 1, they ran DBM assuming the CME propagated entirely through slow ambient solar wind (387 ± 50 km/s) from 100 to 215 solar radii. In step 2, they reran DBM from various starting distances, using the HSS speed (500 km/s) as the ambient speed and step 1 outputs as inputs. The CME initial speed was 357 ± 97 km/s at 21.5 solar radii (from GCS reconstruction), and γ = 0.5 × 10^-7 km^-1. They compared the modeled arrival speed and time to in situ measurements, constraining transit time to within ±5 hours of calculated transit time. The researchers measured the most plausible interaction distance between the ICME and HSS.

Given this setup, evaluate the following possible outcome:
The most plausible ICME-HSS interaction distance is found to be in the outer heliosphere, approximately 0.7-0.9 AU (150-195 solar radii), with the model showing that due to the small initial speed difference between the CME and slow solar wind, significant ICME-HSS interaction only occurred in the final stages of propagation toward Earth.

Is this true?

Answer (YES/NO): YES